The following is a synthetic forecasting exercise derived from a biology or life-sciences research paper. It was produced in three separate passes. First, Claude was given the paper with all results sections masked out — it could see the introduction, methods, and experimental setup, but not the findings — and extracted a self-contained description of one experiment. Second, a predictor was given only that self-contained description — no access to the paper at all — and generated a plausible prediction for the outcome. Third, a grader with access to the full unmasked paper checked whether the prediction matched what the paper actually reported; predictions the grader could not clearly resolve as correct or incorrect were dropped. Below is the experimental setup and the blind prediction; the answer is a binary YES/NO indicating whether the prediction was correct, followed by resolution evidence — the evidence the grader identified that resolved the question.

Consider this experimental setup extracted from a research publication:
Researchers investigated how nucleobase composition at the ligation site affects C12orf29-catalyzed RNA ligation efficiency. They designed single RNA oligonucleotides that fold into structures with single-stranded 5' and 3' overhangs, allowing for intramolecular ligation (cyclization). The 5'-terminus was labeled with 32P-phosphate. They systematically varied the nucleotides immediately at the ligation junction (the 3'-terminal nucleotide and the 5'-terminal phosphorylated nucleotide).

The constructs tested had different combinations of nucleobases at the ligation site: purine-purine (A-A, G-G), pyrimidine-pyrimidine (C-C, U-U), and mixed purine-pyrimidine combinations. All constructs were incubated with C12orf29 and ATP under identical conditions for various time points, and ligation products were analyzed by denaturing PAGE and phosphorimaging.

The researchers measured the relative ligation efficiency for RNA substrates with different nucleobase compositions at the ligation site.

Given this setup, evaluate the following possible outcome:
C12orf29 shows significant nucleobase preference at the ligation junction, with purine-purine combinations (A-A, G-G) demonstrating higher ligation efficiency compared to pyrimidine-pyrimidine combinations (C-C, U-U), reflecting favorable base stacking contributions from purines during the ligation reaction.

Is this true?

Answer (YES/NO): YES